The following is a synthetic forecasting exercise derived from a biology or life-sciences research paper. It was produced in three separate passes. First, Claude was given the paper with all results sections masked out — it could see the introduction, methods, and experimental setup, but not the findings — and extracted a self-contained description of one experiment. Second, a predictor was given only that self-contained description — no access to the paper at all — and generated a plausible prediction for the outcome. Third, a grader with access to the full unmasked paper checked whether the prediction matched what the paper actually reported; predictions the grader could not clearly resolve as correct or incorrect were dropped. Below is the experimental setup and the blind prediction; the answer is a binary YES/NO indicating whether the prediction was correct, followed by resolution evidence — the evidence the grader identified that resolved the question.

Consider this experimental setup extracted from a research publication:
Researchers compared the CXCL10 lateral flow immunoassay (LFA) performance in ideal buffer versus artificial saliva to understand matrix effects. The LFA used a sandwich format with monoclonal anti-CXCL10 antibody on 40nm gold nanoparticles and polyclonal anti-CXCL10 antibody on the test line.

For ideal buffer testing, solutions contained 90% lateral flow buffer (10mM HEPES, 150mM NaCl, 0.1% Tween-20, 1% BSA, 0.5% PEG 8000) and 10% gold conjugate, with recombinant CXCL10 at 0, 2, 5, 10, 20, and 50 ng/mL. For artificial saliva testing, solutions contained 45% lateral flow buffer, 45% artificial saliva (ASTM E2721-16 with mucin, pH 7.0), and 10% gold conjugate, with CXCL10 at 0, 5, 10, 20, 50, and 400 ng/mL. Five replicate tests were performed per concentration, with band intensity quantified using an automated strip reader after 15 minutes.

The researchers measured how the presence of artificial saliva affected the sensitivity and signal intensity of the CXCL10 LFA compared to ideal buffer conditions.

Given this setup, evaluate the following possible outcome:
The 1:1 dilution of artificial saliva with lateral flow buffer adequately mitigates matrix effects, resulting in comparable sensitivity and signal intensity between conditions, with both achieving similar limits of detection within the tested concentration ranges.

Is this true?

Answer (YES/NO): YES